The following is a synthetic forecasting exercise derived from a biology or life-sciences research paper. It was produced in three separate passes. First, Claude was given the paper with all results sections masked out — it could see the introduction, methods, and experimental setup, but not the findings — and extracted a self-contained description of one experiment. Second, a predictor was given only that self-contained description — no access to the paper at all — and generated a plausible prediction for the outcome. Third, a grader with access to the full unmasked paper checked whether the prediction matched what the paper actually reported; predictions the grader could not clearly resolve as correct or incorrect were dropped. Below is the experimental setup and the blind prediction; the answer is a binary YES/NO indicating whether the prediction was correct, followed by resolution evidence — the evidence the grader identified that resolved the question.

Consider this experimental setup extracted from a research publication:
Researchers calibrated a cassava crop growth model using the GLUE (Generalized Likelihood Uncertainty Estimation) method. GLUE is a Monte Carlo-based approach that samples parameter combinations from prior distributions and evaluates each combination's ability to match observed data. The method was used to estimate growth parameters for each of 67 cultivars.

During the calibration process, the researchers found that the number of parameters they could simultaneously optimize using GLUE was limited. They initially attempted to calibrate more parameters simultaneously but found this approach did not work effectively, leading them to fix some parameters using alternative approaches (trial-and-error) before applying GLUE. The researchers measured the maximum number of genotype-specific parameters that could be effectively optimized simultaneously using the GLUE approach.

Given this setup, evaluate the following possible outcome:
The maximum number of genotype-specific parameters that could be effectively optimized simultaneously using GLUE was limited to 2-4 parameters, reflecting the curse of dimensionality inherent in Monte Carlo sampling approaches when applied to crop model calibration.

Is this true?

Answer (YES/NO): NO